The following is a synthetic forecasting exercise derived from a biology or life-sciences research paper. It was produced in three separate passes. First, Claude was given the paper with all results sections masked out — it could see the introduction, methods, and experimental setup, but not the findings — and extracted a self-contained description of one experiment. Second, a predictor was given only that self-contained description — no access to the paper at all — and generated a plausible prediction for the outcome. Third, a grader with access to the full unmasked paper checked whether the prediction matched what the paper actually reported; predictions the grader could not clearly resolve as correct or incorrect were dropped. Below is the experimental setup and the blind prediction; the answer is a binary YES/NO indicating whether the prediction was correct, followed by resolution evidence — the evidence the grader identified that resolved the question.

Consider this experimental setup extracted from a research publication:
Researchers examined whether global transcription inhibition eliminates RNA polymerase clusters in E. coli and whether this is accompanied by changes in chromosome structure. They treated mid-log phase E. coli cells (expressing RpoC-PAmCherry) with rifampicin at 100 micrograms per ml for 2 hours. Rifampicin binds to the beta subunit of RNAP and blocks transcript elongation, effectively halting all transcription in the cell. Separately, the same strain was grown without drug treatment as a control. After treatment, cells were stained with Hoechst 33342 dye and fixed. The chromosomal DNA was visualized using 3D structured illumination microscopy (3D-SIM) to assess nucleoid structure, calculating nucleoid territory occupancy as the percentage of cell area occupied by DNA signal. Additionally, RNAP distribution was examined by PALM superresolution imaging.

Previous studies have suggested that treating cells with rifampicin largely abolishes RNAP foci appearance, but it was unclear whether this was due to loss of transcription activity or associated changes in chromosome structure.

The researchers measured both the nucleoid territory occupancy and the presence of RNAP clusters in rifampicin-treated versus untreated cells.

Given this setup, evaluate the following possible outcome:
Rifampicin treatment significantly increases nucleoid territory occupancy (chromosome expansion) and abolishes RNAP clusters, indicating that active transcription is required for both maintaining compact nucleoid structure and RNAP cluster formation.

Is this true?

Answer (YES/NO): NO